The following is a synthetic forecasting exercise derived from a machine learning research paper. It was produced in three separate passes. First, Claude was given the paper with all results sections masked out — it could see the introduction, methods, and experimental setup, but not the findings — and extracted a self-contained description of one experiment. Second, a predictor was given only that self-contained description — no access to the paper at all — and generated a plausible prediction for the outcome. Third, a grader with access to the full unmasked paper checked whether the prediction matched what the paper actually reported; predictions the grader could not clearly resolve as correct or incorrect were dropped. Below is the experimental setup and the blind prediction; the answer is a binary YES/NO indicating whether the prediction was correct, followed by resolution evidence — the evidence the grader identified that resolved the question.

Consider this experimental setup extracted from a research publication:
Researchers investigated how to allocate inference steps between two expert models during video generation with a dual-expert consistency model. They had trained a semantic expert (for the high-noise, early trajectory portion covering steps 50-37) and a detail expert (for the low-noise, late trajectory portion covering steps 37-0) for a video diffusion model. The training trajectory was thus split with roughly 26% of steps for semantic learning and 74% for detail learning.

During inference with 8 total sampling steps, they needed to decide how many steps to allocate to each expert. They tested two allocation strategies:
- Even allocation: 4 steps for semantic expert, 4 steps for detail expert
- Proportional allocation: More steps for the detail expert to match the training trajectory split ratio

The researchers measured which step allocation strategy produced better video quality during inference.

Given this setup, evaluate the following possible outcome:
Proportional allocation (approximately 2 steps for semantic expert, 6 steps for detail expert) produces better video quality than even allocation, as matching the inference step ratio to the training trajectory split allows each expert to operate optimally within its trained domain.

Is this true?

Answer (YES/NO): NO